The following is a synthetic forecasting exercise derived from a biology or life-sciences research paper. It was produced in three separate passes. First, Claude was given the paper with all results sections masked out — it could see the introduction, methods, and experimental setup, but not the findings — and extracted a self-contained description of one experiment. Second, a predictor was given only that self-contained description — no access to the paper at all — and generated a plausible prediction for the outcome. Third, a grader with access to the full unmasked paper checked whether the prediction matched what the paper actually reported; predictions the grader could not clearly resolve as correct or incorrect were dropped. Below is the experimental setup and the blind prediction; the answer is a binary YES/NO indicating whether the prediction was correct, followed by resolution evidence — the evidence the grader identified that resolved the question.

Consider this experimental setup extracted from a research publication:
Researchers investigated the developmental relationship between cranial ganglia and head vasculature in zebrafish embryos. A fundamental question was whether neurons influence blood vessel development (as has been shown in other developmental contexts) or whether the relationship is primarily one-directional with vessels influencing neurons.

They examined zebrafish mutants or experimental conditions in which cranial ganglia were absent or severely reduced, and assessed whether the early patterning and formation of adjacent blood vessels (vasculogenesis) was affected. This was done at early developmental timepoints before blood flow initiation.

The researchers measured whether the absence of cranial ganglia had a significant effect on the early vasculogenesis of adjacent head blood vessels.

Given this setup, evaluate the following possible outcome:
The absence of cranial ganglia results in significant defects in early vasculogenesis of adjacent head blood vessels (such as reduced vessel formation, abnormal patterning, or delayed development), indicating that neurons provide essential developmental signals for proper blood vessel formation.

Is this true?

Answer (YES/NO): NO